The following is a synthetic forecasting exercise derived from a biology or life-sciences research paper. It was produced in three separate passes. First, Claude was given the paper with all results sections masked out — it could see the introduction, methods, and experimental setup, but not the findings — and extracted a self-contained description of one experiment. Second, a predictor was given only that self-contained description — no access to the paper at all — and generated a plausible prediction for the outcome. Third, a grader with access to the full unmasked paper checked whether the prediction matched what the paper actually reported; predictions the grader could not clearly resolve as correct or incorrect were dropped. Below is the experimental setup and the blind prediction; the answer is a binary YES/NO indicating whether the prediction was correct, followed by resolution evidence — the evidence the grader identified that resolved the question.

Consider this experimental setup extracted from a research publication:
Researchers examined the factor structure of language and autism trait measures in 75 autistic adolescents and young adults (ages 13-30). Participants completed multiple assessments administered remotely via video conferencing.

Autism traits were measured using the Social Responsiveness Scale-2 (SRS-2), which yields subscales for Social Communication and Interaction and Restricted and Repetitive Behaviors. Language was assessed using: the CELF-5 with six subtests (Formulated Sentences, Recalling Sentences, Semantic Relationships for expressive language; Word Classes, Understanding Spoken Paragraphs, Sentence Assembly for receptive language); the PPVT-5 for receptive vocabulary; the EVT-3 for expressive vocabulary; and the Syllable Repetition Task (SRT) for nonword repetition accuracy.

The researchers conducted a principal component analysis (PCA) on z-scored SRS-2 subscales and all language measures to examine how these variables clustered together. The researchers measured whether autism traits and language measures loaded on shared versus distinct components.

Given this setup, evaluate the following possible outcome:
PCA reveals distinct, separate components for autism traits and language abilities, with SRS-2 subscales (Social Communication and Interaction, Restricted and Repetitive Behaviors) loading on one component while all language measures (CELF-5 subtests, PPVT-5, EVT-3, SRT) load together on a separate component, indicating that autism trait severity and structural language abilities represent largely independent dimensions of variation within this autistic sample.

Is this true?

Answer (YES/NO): YES